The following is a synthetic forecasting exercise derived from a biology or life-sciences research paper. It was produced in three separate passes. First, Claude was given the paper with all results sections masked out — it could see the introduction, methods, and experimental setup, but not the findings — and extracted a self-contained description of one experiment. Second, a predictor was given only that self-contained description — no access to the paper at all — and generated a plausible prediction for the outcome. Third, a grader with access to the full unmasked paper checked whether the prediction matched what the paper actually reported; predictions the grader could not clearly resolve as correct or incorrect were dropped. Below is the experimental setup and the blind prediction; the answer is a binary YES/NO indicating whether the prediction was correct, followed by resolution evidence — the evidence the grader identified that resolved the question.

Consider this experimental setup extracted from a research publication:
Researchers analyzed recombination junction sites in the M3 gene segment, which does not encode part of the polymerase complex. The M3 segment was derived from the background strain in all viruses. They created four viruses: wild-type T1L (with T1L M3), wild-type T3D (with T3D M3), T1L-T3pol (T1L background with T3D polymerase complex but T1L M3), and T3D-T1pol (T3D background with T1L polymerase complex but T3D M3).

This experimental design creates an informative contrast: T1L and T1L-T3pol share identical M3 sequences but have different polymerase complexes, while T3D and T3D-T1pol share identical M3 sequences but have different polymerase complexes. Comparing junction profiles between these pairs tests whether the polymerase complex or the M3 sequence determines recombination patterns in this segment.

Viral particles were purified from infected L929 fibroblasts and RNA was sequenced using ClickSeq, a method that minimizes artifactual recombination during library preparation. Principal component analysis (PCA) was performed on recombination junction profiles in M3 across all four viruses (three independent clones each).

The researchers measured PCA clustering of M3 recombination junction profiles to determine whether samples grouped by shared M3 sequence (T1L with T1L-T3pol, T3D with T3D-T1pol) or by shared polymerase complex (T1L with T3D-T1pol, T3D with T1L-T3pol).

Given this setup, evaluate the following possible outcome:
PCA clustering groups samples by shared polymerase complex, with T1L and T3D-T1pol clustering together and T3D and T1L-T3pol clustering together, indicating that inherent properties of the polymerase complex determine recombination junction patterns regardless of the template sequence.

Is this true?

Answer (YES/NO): NO